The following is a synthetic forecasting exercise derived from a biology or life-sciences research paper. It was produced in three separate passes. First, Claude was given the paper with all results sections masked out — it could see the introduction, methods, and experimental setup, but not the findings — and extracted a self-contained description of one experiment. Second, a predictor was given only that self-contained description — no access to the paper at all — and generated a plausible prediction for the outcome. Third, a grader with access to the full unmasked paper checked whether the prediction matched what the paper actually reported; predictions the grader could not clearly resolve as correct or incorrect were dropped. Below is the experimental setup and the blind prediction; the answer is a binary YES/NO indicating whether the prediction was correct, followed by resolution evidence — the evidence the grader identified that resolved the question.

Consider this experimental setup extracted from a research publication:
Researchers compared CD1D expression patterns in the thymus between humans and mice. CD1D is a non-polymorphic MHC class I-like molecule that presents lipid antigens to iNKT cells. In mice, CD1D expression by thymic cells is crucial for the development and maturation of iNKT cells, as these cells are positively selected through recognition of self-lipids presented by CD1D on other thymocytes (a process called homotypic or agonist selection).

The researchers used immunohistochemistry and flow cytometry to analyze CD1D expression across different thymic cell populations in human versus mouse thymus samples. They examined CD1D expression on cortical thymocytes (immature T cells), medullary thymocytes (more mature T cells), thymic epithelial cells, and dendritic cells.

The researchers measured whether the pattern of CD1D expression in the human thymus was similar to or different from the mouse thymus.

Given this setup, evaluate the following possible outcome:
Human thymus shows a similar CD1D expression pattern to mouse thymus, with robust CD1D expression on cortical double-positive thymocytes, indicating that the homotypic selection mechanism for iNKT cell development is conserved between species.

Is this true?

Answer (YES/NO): NO